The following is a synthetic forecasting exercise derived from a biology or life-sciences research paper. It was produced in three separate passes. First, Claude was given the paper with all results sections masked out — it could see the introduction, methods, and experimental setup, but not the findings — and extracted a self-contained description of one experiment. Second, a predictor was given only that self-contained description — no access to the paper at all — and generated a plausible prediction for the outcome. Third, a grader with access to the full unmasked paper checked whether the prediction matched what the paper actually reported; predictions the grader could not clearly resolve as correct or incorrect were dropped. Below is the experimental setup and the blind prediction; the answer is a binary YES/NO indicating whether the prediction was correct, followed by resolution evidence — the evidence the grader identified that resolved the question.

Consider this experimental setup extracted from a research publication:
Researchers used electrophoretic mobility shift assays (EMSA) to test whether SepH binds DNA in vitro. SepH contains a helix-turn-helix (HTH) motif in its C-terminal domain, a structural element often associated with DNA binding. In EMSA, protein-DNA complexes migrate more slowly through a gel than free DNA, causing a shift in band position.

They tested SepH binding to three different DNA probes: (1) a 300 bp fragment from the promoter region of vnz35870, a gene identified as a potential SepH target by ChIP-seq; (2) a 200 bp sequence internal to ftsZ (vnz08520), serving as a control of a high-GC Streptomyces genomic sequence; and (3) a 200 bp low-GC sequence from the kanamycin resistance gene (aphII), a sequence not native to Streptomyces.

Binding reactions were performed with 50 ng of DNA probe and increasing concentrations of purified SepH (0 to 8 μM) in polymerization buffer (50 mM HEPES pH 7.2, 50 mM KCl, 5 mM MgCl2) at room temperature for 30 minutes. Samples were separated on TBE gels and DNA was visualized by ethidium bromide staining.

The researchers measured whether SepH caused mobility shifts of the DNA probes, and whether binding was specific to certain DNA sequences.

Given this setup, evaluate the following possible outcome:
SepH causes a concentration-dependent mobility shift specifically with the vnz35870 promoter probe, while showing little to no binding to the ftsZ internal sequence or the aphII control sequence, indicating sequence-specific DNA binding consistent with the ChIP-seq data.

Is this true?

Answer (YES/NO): NO